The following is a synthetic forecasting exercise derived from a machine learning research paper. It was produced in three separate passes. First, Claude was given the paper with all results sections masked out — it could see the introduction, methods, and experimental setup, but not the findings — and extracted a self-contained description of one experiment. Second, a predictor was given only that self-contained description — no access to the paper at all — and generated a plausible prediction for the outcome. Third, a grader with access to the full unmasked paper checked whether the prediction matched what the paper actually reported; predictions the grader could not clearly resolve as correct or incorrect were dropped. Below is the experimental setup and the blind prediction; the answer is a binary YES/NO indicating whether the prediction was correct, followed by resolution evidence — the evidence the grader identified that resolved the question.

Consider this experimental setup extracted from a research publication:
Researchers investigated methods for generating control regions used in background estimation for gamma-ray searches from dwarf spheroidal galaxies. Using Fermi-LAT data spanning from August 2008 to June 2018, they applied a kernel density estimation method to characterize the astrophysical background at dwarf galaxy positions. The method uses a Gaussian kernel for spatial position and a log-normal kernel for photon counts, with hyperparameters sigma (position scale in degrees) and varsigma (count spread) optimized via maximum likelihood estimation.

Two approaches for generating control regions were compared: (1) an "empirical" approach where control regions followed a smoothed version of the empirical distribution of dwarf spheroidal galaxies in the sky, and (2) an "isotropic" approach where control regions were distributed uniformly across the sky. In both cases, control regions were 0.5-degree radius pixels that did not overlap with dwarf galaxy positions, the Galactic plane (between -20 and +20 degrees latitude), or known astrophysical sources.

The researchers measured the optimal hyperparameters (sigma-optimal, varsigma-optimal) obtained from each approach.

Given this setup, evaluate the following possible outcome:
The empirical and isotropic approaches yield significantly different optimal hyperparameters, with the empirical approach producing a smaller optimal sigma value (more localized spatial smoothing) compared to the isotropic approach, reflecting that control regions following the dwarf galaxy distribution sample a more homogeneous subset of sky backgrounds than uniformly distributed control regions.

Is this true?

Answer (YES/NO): NO